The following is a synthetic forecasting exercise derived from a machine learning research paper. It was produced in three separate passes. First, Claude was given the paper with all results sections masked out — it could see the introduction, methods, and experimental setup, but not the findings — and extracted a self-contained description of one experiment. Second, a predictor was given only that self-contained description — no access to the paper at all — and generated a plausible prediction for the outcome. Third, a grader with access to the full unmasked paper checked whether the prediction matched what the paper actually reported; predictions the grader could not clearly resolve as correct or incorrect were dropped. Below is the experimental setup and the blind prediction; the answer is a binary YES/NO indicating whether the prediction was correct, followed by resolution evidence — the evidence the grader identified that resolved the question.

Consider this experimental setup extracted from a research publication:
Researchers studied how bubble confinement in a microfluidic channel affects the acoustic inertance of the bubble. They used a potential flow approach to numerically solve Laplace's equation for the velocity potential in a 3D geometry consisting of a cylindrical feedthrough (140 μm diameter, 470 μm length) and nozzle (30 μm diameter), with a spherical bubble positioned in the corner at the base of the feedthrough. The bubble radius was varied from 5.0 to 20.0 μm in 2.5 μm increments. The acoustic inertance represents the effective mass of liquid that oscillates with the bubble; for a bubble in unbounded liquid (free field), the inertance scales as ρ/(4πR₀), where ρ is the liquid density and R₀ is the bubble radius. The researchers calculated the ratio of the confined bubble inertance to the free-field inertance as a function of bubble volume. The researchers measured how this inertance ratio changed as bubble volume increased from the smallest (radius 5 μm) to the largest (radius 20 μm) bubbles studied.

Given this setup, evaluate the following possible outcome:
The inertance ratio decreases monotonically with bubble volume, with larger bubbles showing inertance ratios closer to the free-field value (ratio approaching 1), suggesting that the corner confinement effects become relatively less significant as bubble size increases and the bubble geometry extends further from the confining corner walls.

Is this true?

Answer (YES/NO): YES